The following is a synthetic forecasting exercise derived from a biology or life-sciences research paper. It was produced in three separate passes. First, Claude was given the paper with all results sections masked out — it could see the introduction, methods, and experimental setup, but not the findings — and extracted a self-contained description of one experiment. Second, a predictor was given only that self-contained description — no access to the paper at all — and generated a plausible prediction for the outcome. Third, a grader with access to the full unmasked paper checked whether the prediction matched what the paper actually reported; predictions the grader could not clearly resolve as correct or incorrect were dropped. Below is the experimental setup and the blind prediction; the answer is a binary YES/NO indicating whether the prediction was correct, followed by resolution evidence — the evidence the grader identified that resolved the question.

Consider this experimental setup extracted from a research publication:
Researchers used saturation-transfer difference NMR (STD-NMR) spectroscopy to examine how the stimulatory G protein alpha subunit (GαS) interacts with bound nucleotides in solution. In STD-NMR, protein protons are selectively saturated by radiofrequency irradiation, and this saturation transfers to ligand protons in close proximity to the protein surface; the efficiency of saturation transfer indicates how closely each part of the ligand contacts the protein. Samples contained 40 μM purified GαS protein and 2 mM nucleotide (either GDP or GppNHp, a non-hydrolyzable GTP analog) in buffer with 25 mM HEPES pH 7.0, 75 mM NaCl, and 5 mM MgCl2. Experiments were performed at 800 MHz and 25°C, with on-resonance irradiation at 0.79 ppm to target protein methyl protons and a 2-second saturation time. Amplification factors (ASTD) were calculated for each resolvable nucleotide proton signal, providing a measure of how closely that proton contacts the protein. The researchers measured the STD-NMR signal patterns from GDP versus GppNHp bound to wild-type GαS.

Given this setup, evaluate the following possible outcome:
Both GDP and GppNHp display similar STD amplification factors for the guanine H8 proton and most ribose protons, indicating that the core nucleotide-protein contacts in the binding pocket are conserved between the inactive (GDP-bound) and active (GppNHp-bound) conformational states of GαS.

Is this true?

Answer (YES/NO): NO